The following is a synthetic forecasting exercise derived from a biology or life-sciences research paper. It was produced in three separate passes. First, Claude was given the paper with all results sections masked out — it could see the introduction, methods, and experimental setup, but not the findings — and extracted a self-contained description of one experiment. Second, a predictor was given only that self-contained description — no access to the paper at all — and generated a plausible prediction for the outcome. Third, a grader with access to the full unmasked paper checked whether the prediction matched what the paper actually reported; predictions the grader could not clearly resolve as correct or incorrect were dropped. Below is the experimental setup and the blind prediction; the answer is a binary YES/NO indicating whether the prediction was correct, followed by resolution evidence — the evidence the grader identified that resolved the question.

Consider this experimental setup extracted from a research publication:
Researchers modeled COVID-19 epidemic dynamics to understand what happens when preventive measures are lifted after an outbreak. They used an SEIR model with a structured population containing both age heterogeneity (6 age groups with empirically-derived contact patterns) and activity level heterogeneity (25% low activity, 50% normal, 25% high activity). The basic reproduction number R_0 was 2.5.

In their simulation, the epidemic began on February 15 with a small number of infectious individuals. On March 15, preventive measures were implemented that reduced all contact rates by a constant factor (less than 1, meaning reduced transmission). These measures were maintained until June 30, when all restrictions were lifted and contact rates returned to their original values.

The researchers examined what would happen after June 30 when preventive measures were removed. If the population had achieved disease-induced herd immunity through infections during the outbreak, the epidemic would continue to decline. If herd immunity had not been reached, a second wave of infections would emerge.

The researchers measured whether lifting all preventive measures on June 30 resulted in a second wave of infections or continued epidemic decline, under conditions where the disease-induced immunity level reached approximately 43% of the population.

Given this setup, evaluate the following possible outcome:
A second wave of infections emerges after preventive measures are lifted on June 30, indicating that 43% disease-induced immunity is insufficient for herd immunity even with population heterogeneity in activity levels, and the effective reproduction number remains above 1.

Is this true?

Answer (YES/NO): NO